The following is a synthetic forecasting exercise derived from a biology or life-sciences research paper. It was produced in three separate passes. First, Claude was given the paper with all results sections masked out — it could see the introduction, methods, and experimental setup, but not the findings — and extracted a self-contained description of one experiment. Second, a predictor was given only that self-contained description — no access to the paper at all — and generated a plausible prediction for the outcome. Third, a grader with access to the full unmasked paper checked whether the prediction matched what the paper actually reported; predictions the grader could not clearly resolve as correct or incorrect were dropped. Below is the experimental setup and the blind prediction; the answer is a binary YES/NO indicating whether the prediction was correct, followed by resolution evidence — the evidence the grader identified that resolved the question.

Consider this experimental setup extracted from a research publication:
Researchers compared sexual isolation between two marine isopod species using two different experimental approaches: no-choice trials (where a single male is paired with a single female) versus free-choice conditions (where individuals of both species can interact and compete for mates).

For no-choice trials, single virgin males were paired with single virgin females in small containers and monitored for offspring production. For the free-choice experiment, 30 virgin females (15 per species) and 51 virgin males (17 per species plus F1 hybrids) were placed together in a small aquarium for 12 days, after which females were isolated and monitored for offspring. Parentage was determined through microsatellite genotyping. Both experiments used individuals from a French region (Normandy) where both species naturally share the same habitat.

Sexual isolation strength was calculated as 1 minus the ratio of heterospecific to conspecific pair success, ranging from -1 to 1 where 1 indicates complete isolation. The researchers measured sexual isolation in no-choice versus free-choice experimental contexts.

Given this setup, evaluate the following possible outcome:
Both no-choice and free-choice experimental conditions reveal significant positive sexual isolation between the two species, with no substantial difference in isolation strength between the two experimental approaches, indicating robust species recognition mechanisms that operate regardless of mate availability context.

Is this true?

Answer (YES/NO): NO